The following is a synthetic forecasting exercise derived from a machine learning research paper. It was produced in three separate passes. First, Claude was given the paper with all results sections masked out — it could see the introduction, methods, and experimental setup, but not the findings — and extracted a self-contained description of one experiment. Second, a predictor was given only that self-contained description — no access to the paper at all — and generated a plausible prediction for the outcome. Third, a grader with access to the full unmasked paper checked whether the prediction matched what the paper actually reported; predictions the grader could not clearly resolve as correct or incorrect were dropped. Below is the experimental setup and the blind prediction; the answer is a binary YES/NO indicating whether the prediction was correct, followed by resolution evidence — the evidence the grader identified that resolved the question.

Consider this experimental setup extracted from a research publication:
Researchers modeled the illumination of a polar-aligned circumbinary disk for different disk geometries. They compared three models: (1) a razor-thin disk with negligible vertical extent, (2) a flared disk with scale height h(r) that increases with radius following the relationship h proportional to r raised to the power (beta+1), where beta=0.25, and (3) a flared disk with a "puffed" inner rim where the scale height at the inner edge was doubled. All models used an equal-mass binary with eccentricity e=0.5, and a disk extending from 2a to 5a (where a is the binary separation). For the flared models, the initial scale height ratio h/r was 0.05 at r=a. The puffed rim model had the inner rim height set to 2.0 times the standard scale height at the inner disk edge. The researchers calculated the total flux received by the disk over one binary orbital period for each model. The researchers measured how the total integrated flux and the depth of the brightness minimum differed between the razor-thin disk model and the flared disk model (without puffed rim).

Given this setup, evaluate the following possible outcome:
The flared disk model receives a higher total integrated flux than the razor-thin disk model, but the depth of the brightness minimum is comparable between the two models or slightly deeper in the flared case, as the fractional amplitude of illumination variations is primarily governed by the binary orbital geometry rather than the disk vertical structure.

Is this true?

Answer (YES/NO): NO